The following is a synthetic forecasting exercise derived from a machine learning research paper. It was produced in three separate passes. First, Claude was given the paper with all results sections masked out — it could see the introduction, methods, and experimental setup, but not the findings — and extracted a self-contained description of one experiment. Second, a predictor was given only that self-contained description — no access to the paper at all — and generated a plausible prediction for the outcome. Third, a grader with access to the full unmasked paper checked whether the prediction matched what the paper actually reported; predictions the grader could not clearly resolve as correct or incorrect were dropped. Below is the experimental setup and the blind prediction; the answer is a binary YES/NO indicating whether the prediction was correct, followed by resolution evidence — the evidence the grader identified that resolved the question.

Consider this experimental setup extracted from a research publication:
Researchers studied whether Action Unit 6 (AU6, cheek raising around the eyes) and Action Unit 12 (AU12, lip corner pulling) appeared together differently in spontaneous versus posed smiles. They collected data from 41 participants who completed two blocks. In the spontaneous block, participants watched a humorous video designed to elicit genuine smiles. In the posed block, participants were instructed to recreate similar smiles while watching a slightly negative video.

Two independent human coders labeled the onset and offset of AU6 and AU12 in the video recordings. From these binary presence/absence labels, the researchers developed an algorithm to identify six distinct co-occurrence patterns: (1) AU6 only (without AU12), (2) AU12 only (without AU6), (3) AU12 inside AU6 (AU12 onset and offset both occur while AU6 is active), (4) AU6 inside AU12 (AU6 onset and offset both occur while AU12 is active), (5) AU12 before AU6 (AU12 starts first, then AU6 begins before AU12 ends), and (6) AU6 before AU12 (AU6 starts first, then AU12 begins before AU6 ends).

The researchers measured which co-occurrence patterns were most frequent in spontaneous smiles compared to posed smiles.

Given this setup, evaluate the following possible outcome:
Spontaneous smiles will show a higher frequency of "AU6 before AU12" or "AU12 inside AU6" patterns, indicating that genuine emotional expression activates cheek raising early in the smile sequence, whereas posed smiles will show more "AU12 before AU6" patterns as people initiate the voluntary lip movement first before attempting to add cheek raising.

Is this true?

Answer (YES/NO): NO